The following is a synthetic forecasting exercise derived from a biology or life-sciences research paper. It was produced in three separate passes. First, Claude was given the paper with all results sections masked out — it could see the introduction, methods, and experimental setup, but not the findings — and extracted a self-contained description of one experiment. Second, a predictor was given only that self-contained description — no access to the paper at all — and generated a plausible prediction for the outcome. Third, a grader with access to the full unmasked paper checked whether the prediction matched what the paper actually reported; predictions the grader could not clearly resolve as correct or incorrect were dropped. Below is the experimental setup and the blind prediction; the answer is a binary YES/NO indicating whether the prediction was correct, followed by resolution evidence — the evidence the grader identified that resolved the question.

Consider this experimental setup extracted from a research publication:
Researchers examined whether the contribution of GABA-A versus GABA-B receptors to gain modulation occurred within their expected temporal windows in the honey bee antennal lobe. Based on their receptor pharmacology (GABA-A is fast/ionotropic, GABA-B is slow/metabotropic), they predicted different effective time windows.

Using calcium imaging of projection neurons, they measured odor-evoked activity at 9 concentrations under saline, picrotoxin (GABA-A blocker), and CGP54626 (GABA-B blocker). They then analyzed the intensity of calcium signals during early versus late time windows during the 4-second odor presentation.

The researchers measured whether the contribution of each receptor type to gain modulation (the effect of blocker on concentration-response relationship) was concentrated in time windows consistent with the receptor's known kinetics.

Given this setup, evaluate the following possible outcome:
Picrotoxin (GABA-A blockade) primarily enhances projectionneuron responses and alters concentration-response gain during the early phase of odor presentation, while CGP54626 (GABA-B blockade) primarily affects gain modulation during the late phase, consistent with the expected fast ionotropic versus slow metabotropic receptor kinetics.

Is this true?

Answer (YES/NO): YES